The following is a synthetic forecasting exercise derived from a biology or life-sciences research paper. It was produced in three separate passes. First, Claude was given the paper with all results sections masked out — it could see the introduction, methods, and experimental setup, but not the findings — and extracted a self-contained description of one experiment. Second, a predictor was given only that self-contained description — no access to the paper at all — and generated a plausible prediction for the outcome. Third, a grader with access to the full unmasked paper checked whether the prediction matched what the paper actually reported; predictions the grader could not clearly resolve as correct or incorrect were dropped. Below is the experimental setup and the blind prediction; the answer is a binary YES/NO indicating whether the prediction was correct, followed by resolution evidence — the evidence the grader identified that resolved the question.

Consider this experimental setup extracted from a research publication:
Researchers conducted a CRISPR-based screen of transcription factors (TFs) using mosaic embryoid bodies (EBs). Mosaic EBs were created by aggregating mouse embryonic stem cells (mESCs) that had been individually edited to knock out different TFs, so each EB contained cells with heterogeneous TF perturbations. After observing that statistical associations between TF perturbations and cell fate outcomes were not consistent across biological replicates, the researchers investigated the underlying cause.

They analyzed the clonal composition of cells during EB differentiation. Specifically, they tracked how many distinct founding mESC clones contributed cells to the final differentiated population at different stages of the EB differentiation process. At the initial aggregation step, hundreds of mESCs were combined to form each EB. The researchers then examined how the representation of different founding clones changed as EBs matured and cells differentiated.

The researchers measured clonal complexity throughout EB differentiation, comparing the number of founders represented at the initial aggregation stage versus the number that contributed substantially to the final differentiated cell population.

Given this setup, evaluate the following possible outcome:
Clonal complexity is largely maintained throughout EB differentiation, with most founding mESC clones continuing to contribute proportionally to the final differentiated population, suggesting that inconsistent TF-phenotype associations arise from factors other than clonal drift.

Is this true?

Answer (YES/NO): NO